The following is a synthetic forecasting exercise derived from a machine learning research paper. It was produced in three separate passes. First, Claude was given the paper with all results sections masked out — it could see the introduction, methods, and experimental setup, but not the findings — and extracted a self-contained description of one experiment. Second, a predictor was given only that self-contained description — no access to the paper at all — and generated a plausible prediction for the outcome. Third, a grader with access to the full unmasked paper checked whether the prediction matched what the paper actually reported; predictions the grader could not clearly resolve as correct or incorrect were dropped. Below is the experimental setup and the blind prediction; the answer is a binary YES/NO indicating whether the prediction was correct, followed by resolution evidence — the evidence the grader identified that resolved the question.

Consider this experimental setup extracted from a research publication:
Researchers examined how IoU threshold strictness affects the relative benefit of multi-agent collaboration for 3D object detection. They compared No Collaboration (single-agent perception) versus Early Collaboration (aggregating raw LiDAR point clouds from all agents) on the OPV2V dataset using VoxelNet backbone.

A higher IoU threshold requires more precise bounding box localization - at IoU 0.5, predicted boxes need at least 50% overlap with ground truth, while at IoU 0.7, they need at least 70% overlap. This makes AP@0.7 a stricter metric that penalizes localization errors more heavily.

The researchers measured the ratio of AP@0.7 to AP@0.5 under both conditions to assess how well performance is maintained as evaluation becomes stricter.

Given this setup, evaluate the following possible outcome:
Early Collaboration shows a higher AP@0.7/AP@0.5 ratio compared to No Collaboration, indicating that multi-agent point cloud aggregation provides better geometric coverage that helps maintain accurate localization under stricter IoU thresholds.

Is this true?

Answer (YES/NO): YES